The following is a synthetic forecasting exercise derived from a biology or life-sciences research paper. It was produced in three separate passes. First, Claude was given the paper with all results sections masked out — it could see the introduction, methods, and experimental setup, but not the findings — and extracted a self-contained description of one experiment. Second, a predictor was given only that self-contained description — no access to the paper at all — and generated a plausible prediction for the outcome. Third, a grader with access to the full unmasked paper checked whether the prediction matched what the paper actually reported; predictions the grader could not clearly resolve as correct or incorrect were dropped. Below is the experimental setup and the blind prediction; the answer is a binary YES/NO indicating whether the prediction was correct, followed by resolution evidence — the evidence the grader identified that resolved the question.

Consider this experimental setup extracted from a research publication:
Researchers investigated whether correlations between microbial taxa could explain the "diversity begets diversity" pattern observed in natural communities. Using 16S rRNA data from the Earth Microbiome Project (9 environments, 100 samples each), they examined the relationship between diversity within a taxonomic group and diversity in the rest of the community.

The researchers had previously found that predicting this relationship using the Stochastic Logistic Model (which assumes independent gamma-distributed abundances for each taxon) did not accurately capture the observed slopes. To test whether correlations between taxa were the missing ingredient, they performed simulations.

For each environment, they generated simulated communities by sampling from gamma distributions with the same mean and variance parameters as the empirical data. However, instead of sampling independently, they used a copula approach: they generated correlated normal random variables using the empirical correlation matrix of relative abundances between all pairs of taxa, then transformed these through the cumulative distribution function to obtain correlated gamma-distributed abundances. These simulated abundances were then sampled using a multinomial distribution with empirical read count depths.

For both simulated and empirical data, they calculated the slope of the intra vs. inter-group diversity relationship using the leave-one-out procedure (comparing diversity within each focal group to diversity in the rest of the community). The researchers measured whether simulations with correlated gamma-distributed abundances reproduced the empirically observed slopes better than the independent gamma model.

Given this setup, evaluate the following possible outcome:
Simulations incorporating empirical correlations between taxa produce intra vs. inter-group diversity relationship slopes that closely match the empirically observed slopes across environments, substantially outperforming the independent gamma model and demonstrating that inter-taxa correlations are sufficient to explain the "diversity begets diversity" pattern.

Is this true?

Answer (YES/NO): YES